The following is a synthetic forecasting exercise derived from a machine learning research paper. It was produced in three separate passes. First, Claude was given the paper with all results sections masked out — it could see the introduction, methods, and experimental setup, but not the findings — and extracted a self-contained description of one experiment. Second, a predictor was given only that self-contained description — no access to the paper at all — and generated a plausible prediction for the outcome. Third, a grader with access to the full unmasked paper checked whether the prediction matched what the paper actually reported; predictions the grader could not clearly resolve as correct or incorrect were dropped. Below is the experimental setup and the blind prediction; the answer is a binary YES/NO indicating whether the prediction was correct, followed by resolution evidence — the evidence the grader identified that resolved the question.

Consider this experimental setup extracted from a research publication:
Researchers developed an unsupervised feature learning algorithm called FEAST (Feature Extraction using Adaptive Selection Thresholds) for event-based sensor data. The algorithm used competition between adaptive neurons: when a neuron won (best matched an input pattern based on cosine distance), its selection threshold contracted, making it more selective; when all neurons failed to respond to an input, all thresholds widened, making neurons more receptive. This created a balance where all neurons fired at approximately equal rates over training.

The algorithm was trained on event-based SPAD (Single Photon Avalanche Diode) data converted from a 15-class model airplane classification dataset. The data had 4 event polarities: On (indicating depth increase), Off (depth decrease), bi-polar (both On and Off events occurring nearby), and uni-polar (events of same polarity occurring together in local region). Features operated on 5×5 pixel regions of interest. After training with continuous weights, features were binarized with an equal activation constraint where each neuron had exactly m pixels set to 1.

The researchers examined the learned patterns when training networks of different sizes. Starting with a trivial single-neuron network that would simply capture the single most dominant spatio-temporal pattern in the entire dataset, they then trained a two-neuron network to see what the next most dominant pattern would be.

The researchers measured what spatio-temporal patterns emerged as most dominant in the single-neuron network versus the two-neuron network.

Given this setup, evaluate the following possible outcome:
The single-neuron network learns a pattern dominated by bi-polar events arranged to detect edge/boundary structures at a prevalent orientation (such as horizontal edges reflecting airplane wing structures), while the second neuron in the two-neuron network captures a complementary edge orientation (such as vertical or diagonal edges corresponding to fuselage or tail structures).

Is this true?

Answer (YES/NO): NO